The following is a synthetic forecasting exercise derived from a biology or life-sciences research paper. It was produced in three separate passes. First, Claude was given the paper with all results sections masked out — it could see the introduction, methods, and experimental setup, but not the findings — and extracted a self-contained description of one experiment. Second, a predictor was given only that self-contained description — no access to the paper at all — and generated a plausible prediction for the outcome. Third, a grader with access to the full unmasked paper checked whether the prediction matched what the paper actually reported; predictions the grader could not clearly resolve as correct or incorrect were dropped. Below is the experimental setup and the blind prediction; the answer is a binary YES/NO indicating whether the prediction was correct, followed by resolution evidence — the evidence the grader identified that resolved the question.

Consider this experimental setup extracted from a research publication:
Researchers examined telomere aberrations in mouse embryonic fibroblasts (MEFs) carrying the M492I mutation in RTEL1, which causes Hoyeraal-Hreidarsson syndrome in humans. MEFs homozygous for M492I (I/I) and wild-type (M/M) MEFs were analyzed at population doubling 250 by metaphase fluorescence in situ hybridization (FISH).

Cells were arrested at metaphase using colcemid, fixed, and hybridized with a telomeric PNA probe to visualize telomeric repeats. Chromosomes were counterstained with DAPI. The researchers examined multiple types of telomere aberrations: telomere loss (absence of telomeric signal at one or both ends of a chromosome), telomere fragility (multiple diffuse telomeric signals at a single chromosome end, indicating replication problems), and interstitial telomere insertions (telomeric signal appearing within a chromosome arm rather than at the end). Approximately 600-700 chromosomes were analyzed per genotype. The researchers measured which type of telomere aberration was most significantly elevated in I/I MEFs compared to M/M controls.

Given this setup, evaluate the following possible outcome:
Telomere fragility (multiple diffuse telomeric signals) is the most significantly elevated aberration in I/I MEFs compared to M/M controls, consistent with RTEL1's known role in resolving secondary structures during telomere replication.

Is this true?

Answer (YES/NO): YES